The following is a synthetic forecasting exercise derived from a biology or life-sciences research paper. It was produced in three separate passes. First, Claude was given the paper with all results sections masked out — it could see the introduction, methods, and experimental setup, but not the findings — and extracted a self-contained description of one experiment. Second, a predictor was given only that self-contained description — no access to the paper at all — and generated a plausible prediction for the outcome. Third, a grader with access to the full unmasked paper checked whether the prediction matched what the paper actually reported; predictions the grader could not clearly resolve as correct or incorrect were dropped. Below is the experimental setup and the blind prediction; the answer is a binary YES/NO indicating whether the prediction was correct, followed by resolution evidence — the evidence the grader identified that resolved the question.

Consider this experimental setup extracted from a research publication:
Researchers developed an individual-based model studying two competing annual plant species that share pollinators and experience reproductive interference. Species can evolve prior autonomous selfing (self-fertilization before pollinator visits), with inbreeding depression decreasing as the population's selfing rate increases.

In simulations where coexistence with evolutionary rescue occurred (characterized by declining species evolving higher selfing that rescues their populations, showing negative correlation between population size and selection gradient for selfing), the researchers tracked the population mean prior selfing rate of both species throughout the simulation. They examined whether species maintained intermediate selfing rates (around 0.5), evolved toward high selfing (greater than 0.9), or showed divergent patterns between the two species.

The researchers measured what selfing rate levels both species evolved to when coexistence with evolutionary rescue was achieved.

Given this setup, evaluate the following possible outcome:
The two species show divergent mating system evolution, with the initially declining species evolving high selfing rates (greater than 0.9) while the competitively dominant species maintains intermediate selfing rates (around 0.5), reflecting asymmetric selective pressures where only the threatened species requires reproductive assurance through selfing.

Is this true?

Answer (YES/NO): NO